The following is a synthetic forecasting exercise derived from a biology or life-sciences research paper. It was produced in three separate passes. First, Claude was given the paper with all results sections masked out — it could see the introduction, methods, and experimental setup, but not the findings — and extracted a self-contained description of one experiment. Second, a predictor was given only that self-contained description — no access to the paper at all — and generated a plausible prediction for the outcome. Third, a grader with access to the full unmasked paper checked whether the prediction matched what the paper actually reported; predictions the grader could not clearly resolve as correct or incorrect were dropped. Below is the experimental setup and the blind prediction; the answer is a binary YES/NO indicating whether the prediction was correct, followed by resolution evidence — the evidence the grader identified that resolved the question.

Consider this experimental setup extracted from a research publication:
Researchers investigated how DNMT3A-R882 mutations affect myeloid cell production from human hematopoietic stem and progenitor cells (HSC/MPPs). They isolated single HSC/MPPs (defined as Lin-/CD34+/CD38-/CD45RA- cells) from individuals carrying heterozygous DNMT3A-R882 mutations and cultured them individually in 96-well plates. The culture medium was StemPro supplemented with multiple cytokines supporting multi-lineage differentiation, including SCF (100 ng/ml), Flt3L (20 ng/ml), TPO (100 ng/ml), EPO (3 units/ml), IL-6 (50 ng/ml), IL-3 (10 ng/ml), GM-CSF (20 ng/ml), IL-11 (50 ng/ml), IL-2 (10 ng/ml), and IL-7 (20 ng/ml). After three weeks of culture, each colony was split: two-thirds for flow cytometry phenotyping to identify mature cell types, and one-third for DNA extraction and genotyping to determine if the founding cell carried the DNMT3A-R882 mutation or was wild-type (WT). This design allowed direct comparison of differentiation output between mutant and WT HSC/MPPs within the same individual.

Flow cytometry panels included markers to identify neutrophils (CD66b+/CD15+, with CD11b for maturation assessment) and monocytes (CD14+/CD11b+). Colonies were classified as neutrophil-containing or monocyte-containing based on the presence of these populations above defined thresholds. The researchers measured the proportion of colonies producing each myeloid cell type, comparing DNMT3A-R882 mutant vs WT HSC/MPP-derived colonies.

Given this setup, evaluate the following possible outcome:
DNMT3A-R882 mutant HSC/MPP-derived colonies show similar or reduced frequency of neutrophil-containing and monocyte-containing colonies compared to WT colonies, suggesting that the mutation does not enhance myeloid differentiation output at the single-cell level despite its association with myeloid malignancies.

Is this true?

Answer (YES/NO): NO